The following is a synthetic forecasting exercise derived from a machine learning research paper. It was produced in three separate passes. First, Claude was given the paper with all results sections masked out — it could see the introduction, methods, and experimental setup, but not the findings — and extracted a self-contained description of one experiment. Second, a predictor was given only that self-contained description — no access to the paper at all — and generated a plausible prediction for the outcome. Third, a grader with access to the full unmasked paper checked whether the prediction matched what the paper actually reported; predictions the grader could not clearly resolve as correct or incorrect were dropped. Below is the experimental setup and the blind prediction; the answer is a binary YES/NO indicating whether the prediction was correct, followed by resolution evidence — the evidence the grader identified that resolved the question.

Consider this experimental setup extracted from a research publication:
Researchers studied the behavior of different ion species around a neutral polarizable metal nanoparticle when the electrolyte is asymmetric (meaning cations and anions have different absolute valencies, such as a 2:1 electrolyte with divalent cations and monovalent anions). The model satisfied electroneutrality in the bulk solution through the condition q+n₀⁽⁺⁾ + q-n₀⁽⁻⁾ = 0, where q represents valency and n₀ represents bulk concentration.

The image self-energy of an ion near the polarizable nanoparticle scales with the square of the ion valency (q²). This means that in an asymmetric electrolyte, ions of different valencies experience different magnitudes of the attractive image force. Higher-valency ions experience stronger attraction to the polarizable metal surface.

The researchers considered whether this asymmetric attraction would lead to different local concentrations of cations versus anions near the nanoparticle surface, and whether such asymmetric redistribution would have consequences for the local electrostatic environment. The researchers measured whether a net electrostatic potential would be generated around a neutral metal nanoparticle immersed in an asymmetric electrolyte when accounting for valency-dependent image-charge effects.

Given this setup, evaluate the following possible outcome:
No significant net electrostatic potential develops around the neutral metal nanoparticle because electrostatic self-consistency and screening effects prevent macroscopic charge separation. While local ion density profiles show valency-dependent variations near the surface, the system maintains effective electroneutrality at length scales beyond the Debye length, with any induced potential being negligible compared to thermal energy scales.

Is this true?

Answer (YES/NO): NO